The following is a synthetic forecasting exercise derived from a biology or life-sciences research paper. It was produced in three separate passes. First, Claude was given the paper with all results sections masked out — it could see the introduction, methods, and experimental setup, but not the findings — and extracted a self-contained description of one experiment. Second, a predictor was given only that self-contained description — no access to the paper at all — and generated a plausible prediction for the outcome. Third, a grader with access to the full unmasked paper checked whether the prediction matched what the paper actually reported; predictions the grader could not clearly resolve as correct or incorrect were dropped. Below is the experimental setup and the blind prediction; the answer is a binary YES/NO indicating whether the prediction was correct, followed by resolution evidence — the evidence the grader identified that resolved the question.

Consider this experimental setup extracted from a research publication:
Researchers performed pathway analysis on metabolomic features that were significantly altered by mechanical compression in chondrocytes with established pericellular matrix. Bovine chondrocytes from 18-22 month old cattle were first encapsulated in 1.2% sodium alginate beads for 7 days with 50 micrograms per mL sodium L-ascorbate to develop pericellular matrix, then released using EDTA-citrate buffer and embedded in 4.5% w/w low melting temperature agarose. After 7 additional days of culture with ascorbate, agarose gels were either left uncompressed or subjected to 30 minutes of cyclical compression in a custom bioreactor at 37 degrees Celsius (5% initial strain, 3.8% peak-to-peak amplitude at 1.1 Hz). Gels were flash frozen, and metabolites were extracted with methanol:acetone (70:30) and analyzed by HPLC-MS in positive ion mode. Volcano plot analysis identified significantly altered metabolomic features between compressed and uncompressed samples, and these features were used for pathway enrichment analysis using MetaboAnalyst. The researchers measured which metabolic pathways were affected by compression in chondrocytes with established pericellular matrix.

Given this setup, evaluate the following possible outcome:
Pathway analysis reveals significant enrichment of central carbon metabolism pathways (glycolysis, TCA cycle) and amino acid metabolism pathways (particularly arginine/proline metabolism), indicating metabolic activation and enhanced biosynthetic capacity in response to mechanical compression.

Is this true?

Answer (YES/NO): NO